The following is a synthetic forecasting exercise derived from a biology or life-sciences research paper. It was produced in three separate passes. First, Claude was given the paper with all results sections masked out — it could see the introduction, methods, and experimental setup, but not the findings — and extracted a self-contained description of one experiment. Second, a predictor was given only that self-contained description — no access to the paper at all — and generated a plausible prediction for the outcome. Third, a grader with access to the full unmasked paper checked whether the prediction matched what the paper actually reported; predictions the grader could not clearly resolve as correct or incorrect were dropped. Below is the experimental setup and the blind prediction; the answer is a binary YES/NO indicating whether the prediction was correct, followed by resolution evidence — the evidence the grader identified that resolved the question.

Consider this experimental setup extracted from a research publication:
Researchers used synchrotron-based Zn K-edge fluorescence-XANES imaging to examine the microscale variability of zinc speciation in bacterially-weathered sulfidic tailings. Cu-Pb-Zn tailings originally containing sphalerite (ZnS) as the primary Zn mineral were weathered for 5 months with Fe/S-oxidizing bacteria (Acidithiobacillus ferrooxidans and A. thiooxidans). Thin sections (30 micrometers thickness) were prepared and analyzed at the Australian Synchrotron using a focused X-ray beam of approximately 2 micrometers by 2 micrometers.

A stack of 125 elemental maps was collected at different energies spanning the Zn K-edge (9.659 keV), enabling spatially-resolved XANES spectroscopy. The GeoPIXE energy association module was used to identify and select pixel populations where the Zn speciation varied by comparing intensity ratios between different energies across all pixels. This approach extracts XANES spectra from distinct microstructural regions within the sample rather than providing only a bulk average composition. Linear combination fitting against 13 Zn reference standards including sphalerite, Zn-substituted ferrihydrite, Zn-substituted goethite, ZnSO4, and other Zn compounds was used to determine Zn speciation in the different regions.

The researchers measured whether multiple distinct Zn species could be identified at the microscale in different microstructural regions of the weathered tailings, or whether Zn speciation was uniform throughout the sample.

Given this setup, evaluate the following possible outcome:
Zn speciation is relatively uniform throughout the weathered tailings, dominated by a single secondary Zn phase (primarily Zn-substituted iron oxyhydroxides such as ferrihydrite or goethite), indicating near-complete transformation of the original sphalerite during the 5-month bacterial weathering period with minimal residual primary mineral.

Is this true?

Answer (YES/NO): NO